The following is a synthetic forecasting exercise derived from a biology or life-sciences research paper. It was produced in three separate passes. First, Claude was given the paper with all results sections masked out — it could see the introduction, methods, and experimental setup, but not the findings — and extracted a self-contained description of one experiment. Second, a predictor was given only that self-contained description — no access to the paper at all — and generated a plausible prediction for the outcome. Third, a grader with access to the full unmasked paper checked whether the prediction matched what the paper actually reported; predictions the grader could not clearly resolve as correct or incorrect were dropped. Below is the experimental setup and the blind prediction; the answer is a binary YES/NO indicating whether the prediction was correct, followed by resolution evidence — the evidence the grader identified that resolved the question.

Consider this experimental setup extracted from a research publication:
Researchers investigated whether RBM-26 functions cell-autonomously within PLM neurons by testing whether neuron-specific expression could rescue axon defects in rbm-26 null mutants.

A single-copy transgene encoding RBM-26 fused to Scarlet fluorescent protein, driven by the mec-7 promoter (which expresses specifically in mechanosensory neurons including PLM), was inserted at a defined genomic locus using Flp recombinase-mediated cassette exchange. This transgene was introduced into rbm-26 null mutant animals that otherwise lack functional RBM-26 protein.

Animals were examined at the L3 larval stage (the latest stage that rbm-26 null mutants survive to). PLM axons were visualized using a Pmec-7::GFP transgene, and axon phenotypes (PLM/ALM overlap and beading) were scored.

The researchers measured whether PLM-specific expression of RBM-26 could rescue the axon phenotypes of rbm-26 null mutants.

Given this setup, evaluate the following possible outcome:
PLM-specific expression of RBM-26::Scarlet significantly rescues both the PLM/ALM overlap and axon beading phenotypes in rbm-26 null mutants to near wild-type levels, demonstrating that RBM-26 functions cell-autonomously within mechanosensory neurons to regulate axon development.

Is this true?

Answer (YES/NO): NO